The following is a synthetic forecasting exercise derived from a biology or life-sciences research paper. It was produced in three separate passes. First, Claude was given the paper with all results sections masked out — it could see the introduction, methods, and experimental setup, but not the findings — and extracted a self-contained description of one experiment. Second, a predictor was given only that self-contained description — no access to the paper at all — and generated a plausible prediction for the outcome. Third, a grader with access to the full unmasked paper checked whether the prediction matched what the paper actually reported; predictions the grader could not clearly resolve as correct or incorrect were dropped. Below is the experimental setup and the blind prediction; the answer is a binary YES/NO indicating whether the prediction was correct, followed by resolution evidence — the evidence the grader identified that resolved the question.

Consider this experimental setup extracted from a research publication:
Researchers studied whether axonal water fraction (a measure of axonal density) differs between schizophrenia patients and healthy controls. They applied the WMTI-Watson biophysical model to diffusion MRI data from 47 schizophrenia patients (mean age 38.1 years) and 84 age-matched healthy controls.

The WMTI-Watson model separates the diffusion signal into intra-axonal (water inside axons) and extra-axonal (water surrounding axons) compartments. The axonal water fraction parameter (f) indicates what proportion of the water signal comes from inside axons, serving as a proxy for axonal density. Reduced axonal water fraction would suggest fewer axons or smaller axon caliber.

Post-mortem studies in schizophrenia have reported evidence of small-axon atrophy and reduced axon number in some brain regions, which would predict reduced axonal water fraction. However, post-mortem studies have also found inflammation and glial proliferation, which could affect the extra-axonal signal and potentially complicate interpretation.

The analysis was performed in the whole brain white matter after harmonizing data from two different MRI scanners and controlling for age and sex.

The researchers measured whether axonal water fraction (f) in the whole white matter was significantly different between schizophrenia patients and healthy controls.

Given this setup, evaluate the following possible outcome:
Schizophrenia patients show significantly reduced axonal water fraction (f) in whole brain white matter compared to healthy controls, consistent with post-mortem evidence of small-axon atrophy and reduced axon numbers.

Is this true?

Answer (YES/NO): YES